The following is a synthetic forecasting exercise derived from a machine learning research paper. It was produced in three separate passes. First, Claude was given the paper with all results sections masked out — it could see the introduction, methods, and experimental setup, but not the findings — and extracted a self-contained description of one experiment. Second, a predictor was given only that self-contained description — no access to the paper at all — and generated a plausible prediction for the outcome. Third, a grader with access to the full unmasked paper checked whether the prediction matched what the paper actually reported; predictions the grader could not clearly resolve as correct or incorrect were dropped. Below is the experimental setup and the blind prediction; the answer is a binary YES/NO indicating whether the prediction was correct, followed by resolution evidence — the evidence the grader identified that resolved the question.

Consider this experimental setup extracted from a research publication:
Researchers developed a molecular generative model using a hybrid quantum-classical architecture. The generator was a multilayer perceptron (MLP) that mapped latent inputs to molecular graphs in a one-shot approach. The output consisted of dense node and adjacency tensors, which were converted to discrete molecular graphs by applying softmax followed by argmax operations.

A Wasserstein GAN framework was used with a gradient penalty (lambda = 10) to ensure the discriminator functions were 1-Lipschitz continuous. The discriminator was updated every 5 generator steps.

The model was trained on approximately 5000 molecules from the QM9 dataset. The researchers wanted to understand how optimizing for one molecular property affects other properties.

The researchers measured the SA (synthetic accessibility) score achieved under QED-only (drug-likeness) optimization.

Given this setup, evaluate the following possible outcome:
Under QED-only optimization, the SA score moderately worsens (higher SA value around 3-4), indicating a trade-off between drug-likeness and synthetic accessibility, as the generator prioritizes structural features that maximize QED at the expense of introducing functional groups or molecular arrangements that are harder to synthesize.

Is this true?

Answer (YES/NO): NO